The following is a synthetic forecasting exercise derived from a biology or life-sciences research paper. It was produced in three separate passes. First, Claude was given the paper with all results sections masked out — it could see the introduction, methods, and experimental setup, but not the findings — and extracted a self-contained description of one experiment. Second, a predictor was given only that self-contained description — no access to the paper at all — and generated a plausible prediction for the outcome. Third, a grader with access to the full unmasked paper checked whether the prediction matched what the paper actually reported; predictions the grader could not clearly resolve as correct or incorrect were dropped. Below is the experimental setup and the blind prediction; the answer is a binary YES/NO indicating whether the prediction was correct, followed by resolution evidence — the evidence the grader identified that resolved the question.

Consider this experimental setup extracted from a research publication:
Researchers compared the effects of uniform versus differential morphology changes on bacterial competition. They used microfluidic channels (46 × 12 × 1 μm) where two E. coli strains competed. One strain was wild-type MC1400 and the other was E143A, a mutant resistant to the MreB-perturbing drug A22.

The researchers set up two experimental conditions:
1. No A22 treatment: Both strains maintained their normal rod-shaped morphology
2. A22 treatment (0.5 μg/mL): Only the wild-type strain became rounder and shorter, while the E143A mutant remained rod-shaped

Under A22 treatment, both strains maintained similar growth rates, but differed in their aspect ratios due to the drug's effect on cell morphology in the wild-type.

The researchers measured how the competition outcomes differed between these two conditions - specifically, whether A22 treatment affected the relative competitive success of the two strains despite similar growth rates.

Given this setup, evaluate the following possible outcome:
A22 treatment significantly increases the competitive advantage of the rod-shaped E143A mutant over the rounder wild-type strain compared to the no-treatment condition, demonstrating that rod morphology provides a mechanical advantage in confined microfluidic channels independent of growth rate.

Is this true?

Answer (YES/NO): NO